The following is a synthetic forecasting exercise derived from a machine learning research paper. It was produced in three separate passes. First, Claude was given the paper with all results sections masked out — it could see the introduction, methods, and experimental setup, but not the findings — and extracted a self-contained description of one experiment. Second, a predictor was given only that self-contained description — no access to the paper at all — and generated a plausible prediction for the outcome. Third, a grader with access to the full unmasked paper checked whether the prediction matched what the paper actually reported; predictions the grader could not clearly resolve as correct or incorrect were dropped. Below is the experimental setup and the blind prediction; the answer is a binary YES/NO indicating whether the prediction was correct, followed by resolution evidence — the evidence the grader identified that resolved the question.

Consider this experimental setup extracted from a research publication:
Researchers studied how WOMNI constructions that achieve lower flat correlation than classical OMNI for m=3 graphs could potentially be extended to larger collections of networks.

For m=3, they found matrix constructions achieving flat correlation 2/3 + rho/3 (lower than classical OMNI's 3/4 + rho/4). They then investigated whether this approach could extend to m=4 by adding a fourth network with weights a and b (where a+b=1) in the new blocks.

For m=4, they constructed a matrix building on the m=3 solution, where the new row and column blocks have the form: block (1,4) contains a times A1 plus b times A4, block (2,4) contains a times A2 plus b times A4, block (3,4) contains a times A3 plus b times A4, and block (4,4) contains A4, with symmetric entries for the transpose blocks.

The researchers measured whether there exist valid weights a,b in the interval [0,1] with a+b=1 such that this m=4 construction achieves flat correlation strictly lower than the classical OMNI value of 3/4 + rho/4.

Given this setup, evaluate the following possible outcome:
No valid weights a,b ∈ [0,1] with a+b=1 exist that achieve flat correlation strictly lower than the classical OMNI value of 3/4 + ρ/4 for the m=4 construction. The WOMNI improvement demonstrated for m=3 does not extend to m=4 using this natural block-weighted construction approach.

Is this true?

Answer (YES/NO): NO